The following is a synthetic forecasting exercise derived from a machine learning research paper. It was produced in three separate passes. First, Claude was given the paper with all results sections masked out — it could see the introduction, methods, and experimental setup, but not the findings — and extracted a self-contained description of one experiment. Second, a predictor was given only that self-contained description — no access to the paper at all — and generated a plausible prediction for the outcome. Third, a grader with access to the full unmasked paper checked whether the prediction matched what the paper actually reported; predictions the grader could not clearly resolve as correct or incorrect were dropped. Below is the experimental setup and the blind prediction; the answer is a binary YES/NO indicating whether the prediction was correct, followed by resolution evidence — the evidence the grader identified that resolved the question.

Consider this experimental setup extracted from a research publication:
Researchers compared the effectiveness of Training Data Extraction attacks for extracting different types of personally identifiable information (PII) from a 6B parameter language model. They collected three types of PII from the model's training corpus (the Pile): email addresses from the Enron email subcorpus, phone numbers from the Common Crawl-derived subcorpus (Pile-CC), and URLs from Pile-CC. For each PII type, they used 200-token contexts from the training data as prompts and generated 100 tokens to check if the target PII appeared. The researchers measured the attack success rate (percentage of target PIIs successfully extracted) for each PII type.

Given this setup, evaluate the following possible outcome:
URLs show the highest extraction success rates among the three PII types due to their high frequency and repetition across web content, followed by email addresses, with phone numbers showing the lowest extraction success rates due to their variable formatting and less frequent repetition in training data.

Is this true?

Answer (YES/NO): NO